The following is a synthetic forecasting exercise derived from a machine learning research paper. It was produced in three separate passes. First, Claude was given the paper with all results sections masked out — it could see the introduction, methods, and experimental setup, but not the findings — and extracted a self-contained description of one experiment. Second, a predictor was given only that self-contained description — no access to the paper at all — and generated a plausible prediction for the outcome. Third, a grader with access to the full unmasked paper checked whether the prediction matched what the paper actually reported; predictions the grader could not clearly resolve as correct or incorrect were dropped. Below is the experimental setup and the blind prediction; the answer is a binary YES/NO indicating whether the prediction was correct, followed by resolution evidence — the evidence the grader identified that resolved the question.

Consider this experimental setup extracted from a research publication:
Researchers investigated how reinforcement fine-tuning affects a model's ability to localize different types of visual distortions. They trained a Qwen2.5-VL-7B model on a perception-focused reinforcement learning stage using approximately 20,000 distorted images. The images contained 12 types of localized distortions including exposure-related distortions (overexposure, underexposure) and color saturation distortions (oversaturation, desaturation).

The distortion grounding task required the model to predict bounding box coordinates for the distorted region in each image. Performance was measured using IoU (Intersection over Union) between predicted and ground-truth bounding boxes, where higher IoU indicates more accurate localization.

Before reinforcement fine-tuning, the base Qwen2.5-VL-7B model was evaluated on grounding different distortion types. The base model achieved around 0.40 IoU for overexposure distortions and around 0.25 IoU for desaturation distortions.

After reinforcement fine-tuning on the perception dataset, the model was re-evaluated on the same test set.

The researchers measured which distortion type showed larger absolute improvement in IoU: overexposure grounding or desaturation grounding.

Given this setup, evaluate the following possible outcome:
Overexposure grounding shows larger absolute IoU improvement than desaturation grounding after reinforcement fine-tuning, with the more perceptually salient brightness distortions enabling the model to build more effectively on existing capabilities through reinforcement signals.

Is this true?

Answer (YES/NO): YES